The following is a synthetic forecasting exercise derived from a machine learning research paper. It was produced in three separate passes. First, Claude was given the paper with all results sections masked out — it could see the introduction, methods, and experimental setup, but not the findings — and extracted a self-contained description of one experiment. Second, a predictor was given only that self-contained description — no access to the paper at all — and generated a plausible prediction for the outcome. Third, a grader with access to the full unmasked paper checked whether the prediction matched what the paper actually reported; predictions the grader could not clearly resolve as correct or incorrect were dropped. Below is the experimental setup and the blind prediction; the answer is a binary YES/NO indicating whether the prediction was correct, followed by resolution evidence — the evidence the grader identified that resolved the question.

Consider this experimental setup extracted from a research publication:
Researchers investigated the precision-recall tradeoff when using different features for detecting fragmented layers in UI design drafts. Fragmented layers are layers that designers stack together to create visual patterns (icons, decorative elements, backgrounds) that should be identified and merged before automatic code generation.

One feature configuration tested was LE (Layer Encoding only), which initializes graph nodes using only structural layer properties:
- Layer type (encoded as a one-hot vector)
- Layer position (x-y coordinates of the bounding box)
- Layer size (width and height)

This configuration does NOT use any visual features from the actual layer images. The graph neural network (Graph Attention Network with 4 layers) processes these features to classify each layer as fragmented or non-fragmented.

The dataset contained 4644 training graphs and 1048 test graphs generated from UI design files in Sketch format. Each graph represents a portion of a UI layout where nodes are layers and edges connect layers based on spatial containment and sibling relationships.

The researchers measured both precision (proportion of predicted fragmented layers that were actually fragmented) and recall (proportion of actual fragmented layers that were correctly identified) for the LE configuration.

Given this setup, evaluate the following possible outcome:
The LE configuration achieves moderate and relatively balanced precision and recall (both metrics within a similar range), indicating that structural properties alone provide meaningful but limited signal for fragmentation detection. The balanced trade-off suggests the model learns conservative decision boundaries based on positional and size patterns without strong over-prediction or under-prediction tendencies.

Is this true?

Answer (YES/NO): NO